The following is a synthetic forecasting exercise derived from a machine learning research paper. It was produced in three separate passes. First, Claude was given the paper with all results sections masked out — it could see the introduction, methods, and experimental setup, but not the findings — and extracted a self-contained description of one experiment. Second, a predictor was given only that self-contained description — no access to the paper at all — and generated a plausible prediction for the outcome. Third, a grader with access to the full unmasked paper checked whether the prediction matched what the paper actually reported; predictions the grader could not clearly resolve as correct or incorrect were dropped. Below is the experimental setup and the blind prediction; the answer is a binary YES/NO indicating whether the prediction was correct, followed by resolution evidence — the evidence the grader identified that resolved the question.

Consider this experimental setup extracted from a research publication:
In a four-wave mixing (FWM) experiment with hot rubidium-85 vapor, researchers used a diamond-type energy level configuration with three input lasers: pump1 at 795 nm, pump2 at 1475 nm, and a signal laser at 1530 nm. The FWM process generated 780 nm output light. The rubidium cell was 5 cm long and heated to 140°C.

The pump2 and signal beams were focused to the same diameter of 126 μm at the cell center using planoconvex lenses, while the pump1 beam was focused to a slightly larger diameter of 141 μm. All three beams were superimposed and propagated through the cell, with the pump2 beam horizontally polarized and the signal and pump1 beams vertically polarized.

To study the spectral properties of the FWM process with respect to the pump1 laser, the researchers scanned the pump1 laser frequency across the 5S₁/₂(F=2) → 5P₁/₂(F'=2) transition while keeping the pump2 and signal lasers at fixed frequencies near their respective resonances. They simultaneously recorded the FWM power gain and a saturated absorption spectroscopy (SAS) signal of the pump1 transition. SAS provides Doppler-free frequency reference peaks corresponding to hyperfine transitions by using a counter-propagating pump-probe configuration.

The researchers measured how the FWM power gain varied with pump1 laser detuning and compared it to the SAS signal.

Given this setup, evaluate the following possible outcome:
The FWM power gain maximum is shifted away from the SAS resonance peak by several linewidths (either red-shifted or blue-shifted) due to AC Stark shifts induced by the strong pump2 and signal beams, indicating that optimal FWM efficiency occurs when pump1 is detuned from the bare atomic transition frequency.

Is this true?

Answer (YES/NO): NO